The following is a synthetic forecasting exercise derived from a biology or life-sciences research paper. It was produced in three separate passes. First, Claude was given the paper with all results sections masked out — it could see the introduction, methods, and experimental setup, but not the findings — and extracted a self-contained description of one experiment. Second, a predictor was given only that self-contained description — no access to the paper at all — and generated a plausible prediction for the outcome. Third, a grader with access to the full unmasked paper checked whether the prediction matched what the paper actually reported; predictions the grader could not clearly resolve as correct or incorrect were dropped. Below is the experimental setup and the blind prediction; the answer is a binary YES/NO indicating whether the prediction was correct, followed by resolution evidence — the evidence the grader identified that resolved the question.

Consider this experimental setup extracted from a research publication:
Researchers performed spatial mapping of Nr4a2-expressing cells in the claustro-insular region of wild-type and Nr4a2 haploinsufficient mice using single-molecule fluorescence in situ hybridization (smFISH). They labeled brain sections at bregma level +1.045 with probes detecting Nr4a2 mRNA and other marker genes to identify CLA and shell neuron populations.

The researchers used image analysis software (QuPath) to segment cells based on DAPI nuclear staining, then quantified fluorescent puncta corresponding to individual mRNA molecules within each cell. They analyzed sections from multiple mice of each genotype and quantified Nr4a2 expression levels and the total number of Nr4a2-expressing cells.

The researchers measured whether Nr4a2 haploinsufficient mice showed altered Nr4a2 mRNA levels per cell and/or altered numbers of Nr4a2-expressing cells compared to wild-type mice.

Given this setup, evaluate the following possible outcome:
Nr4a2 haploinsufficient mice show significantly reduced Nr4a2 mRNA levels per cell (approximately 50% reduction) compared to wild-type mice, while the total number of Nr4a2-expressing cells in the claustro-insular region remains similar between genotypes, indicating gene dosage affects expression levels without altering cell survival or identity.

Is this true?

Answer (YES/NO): NO